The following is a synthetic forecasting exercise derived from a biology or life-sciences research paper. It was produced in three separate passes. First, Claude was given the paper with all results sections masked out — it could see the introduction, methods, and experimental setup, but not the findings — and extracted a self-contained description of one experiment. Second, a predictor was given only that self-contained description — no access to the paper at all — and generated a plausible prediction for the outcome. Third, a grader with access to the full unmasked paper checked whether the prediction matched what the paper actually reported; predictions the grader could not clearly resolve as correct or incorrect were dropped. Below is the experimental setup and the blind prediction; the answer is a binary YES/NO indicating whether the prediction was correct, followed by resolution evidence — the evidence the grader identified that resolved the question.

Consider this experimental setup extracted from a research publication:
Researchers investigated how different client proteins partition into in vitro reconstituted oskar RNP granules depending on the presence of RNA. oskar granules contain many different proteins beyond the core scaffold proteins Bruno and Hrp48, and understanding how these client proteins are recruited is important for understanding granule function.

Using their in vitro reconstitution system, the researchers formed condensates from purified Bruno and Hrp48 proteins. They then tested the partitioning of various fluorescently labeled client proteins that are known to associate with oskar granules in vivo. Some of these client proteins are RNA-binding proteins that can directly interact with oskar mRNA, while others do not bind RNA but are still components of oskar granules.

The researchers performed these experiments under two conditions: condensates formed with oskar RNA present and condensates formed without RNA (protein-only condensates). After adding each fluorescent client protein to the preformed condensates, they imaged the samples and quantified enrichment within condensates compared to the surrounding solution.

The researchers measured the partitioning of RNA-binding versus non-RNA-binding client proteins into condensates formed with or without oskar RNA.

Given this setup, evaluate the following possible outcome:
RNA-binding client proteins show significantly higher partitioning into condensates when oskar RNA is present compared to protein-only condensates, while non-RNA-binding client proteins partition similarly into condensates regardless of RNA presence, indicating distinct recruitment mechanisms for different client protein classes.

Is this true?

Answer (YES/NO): NO